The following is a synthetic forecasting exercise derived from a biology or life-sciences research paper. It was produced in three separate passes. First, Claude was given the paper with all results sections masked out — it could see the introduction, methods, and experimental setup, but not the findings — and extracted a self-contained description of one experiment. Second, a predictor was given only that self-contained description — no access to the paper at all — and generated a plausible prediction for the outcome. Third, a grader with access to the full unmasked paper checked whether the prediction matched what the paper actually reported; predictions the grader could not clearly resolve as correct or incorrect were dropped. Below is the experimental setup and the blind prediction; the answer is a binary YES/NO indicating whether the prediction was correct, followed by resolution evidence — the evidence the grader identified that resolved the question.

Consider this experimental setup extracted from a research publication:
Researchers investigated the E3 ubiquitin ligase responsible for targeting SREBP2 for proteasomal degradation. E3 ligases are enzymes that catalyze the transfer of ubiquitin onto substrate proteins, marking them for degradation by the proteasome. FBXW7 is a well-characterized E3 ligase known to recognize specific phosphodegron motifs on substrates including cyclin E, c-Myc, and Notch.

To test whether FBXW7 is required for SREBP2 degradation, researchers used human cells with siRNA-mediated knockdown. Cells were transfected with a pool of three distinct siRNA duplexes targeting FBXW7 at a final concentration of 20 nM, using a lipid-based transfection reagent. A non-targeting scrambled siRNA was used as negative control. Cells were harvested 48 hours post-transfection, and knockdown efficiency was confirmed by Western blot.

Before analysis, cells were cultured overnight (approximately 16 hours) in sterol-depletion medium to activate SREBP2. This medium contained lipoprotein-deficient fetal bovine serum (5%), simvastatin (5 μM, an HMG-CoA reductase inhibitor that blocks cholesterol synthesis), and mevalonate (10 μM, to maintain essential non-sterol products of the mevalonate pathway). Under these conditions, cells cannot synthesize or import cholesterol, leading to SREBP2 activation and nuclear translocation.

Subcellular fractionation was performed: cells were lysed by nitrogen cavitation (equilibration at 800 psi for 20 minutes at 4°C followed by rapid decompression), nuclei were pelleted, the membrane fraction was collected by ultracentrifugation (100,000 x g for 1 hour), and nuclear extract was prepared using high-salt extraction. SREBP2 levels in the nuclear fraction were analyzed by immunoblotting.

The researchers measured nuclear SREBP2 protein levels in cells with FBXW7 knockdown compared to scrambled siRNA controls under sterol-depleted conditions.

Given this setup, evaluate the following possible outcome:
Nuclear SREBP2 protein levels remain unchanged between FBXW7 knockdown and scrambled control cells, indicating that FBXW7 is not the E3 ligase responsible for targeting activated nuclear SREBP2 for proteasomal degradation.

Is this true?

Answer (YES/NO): NO